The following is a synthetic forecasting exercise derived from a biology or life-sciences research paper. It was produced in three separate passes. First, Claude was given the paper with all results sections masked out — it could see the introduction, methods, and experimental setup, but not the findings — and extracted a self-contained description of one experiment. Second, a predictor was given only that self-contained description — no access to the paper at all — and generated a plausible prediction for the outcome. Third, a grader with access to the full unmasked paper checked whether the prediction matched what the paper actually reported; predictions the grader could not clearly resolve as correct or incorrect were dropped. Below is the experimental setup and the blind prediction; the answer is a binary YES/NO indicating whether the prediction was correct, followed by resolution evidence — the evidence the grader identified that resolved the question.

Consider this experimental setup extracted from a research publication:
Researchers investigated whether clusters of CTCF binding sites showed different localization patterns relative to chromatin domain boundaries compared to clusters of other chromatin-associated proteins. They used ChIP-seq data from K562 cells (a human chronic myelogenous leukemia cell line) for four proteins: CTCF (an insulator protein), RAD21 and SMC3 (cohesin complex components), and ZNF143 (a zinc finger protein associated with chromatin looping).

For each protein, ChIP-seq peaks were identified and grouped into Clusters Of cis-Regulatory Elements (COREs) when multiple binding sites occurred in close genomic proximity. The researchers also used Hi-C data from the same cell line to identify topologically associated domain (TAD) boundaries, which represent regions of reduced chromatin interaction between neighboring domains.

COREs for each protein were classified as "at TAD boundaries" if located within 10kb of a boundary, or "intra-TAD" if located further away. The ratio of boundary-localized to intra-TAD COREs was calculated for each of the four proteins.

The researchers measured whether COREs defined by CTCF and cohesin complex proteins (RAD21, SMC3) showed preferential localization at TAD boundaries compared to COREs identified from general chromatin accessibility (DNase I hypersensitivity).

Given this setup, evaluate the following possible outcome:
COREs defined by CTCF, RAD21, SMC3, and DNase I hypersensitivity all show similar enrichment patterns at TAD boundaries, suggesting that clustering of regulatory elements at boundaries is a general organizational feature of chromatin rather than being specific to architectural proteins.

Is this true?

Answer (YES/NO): NO